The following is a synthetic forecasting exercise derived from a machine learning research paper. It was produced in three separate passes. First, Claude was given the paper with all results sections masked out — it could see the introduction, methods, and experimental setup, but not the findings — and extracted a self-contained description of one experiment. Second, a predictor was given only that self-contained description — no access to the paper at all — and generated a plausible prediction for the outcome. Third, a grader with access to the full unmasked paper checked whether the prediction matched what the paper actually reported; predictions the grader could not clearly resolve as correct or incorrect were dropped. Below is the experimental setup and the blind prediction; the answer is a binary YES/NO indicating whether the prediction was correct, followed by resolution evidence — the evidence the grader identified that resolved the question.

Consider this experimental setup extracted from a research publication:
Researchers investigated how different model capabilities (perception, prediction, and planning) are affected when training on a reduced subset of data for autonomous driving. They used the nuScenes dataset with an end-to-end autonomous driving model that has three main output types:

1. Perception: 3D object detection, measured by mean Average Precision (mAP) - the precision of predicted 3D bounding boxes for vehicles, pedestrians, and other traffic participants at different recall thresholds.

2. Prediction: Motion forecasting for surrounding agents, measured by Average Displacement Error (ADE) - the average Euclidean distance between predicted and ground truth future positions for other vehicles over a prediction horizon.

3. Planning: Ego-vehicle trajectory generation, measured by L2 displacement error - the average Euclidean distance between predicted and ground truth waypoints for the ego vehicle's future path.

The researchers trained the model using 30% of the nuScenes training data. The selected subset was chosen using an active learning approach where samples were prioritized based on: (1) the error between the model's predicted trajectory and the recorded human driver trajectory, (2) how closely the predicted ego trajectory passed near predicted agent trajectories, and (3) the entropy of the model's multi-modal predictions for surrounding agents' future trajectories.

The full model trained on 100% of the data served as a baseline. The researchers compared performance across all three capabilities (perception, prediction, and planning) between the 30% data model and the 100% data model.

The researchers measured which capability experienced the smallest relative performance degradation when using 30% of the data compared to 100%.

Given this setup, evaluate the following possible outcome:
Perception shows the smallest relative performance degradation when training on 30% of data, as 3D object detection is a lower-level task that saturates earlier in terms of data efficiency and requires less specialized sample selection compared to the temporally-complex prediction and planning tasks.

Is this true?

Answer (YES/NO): NO